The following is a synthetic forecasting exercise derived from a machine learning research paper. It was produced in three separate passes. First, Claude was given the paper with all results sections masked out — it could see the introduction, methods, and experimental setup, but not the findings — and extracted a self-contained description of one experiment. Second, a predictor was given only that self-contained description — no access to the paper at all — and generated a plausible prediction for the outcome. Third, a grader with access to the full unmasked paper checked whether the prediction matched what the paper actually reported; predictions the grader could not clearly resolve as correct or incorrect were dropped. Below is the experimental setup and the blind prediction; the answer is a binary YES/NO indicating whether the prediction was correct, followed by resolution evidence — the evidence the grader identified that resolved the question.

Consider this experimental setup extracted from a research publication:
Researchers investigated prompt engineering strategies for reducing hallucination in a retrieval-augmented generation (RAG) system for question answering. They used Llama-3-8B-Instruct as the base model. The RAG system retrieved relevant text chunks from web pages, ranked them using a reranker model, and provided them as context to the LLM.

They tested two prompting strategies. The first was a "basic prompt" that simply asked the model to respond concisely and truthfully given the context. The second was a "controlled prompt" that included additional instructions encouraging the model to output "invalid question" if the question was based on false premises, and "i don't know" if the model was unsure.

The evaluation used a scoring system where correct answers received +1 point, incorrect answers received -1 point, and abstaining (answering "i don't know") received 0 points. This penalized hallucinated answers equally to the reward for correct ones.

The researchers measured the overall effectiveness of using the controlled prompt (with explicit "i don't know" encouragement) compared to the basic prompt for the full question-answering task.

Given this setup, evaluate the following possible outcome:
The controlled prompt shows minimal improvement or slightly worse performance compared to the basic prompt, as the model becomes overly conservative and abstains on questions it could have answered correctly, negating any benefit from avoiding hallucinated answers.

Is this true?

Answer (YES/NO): YES